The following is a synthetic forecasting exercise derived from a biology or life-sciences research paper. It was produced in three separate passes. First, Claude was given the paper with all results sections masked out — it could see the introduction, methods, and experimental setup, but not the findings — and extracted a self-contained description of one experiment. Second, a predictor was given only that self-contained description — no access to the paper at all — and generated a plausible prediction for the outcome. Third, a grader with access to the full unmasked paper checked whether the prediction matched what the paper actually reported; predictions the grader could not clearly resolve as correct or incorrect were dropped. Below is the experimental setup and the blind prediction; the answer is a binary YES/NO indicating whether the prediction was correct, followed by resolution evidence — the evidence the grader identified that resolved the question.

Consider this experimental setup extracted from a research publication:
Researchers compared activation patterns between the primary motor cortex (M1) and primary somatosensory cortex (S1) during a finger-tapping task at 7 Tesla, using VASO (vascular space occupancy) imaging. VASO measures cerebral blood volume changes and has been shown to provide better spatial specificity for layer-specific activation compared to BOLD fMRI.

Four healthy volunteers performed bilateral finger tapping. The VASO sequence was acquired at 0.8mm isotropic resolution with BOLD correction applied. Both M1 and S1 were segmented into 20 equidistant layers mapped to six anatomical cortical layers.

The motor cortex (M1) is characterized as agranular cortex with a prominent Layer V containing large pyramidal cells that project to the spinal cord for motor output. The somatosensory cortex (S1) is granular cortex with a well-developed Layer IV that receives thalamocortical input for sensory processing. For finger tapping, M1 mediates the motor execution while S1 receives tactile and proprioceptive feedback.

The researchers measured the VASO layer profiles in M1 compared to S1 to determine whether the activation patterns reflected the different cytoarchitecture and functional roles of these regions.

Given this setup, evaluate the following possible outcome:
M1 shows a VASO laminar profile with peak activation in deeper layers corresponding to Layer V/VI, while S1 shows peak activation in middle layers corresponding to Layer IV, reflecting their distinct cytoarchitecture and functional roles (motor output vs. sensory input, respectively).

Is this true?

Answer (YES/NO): NO